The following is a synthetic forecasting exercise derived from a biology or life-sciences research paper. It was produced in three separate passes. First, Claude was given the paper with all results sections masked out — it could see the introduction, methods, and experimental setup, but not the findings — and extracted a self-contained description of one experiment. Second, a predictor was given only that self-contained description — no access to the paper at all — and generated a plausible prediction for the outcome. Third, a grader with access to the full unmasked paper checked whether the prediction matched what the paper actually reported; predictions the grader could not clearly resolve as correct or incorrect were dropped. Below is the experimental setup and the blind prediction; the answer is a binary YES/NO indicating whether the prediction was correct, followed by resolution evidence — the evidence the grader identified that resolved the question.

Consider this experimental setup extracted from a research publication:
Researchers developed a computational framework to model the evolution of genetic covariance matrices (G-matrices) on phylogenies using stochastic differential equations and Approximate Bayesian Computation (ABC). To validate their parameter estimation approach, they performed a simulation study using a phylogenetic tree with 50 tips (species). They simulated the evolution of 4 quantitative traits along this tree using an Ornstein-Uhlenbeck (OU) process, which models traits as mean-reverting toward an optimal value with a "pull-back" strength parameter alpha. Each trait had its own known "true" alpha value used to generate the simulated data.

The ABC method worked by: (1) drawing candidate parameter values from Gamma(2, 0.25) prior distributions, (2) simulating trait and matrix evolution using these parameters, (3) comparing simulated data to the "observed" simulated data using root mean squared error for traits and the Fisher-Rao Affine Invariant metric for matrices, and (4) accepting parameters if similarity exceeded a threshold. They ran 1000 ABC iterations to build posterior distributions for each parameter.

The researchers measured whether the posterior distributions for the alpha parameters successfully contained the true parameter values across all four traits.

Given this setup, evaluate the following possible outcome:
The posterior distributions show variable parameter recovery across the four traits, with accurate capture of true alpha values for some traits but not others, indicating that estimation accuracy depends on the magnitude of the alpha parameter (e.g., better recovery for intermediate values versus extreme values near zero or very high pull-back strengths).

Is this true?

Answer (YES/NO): YES